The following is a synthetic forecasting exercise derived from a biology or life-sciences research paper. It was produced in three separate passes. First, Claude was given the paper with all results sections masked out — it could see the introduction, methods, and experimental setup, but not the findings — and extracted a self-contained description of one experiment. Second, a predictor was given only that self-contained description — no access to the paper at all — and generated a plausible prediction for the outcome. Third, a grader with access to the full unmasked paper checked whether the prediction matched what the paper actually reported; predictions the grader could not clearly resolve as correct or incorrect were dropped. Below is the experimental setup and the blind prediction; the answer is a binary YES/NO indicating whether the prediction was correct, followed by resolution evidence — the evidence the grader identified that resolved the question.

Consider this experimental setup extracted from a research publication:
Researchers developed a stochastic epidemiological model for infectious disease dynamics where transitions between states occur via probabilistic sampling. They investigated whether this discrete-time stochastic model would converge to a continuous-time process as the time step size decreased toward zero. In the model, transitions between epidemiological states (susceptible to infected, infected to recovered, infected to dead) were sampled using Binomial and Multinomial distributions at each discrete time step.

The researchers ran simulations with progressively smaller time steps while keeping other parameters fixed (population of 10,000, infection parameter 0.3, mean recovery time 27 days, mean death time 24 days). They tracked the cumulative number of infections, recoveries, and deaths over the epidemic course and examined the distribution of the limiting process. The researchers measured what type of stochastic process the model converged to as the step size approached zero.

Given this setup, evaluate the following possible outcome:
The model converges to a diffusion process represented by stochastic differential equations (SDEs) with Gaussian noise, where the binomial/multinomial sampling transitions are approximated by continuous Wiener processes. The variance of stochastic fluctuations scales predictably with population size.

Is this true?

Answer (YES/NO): NO